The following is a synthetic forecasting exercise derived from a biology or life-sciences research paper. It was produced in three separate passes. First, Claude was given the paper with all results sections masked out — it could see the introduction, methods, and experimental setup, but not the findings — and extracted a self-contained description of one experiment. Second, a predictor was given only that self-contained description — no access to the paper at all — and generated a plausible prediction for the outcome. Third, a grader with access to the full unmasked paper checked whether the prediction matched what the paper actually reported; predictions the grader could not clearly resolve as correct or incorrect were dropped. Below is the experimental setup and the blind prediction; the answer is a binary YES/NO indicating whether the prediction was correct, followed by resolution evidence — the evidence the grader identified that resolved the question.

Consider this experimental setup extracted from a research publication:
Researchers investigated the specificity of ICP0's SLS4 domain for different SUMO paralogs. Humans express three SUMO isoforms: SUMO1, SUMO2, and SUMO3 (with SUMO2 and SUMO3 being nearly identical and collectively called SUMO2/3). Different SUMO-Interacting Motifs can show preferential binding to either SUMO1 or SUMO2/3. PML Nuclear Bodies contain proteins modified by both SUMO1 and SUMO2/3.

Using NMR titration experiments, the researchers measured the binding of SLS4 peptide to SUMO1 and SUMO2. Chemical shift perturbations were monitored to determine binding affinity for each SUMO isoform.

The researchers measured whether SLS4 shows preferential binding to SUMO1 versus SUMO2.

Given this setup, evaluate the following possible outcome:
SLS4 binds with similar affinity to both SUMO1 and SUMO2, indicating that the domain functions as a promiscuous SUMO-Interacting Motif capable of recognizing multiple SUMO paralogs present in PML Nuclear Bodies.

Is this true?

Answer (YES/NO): YES